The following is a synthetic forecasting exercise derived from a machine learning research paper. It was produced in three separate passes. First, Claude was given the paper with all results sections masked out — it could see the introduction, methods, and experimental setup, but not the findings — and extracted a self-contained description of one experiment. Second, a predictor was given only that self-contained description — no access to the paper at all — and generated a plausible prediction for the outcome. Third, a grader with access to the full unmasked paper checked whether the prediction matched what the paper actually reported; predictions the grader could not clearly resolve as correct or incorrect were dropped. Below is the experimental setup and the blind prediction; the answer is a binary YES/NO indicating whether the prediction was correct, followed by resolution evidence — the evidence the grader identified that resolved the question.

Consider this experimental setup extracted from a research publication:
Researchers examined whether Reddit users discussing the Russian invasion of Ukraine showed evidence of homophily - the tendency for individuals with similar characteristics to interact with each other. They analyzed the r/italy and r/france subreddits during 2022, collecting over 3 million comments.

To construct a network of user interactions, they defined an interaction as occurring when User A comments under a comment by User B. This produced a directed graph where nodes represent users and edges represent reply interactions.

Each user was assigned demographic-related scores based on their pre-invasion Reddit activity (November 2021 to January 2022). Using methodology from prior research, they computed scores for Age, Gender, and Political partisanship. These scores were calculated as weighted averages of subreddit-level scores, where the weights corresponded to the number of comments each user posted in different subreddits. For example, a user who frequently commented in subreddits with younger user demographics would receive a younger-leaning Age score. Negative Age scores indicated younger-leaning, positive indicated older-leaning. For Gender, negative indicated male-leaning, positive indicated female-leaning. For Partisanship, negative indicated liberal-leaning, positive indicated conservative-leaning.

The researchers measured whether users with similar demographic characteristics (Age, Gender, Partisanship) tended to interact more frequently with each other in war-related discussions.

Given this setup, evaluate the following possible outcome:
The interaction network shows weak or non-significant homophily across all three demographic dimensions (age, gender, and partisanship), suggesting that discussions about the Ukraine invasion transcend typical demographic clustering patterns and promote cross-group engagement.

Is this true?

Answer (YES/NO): YES